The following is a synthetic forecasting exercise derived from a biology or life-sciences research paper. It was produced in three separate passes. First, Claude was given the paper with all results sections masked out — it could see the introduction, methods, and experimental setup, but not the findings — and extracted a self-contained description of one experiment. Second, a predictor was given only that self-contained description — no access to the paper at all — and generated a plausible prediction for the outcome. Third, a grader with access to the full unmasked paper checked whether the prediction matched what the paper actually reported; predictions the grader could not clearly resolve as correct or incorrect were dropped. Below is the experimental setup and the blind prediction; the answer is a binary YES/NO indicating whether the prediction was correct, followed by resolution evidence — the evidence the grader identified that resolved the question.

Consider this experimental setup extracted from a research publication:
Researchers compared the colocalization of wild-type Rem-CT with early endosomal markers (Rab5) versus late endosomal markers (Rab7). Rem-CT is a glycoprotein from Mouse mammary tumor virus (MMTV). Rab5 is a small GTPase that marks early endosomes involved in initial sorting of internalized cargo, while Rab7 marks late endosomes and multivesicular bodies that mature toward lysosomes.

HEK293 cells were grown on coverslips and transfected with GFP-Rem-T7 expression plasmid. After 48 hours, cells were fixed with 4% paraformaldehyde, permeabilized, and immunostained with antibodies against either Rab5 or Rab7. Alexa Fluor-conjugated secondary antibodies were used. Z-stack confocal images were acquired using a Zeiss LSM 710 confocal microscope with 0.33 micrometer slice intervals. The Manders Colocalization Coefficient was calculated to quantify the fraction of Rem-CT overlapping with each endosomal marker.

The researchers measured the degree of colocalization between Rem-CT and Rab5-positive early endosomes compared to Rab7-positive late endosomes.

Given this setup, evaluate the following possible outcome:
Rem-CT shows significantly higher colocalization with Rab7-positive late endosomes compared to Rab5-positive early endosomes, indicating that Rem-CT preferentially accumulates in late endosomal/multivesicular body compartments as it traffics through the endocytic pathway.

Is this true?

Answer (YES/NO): NO